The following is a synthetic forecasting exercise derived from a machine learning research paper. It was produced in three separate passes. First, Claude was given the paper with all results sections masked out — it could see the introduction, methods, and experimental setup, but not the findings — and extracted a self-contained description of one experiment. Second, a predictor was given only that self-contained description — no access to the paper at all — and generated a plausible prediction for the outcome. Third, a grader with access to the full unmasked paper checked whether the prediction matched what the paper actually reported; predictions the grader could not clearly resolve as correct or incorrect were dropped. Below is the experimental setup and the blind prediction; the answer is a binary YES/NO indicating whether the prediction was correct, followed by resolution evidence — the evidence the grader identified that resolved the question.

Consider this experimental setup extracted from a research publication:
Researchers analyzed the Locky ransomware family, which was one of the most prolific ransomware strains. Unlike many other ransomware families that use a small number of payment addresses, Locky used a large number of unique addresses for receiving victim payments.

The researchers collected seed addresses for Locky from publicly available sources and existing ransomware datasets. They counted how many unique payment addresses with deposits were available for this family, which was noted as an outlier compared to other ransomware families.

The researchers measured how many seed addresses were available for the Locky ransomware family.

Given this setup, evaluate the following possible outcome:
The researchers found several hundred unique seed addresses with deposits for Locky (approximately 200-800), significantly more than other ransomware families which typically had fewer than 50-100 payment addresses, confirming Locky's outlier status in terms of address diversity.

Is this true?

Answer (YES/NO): NO